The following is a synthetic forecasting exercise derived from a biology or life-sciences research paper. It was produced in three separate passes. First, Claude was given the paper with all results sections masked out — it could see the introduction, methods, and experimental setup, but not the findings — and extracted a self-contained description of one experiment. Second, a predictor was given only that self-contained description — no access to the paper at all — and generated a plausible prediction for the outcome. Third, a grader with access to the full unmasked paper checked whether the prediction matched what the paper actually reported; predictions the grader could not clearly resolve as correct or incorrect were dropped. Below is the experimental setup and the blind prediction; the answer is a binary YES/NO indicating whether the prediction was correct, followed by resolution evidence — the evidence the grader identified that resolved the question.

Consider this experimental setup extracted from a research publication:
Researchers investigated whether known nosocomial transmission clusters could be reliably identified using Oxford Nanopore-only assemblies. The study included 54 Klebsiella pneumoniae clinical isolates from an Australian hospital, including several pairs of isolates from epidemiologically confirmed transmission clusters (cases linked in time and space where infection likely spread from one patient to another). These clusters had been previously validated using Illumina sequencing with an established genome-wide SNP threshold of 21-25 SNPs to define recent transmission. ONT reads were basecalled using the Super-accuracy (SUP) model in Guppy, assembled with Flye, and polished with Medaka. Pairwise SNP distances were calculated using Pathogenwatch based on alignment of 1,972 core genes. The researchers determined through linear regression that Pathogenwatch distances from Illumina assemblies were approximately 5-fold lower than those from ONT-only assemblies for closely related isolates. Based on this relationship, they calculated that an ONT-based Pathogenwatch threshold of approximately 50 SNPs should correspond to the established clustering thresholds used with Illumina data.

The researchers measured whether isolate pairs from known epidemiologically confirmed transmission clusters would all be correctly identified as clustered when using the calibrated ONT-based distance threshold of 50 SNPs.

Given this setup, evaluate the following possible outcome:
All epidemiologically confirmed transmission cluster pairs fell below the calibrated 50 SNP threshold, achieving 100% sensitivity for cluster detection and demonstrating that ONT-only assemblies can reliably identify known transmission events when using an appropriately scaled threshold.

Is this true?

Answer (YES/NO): NO